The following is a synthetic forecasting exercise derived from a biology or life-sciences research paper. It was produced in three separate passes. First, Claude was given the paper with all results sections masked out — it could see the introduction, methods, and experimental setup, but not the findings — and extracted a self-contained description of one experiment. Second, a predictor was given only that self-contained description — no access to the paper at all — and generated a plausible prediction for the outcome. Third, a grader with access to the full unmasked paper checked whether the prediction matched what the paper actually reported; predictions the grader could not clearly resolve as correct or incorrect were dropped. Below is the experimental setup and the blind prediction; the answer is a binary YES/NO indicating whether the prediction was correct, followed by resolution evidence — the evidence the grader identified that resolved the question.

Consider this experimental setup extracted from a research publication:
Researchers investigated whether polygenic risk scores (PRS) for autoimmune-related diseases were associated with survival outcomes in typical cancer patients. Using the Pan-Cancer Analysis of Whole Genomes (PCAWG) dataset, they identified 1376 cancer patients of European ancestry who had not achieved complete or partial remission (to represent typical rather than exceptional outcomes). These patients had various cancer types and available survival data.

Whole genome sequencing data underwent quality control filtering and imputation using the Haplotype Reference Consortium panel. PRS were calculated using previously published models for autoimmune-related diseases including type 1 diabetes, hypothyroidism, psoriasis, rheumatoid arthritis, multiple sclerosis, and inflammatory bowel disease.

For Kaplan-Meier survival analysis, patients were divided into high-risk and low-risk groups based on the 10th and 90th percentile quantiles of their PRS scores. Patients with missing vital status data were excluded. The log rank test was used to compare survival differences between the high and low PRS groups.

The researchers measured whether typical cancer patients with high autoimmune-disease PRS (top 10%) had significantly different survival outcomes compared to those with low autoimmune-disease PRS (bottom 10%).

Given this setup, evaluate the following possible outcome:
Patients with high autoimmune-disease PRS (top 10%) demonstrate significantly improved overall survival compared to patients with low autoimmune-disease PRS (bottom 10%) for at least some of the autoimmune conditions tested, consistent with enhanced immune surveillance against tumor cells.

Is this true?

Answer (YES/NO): NO